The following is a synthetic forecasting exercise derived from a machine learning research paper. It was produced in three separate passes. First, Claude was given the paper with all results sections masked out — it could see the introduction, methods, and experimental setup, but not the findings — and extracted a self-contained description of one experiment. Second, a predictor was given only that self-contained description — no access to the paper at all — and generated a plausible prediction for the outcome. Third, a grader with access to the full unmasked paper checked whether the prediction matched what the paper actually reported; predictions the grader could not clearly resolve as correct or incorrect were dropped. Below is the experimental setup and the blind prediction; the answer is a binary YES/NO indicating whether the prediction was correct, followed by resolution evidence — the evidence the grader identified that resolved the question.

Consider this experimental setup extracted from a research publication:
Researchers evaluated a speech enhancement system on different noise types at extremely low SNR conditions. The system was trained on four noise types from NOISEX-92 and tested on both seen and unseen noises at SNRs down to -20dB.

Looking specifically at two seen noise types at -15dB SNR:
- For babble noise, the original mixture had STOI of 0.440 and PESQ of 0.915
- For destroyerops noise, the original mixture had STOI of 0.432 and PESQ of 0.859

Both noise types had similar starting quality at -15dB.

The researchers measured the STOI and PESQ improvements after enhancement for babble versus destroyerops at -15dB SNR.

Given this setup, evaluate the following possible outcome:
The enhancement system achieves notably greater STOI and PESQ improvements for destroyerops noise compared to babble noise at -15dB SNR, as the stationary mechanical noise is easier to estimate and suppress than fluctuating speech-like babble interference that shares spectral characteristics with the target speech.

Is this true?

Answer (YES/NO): NO